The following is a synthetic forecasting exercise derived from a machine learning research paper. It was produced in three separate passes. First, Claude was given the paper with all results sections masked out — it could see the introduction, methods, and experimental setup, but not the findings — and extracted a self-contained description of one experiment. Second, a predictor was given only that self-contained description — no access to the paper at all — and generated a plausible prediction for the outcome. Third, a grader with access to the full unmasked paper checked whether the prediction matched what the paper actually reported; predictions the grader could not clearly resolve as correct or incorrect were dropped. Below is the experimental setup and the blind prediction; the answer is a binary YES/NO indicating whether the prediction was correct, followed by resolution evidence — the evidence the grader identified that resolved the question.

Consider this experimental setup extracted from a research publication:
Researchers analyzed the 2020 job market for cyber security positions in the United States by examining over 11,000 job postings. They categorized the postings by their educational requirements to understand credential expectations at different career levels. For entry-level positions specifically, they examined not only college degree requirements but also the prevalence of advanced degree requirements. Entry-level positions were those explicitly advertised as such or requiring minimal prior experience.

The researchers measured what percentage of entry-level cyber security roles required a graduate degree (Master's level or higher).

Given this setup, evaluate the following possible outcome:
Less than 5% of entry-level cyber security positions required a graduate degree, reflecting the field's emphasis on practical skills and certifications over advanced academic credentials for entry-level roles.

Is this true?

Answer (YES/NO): NO